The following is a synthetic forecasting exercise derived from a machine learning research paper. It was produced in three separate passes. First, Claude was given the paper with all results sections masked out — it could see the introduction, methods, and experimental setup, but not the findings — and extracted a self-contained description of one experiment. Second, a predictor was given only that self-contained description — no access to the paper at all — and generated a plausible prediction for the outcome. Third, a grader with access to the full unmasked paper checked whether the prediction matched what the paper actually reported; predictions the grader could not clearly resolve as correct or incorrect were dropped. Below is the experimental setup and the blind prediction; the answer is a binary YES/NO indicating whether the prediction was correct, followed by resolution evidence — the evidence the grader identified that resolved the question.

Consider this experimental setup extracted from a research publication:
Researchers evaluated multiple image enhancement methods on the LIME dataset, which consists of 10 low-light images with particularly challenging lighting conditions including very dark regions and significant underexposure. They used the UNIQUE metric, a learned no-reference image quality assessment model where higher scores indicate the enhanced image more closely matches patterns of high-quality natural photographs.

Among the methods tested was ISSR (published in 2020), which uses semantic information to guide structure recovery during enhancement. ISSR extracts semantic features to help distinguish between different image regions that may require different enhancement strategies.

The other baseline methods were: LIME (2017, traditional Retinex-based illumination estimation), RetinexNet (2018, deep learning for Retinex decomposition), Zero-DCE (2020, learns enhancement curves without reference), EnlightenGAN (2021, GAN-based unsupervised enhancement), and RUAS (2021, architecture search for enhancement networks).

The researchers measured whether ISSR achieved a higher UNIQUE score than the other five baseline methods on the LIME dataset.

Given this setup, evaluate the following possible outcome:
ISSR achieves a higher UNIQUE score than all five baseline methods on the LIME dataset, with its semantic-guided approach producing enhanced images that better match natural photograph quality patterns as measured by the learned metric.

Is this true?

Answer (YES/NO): YES